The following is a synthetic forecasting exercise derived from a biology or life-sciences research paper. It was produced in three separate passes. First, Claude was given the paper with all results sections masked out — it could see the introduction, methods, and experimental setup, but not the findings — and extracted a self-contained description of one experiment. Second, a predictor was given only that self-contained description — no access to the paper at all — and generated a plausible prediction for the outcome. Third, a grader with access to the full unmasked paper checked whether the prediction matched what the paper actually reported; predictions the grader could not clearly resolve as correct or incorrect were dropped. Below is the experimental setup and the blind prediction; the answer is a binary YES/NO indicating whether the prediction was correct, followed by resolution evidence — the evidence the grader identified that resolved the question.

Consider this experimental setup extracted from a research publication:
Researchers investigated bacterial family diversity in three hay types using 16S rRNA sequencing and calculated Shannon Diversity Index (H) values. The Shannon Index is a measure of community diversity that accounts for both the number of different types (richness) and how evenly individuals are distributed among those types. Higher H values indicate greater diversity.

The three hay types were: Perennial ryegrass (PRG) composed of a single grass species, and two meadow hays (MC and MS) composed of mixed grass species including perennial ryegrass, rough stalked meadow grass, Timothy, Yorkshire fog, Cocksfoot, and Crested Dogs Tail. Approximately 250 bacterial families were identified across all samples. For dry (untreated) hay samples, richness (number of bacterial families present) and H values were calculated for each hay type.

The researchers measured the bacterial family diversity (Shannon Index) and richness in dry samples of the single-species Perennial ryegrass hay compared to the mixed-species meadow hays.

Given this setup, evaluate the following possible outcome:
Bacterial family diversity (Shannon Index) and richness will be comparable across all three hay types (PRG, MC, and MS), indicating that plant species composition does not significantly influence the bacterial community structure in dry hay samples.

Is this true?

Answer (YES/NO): NO